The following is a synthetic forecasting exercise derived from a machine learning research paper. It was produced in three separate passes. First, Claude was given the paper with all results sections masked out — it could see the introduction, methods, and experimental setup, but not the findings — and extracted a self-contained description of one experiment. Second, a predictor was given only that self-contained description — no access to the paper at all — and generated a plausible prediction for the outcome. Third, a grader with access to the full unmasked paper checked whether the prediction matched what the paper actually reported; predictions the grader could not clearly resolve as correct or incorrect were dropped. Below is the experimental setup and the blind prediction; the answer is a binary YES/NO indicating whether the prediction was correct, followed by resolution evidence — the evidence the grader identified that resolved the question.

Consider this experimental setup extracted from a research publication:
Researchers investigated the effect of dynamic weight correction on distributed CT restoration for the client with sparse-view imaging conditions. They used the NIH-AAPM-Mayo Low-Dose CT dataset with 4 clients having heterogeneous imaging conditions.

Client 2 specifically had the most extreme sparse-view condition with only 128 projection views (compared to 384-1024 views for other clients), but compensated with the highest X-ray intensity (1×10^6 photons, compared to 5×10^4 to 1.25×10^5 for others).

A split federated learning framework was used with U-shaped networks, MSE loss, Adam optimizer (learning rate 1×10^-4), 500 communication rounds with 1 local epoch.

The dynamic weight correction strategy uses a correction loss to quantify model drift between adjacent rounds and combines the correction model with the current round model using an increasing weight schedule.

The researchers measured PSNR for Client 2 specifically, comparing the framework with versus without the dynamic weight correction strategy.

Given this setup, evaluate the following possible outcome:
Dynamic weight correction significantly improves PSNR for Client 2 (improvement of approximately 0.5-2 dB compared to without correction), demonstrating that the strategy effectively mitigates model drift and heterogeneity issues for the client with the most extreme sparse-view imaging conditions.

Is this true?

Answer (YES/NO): NO